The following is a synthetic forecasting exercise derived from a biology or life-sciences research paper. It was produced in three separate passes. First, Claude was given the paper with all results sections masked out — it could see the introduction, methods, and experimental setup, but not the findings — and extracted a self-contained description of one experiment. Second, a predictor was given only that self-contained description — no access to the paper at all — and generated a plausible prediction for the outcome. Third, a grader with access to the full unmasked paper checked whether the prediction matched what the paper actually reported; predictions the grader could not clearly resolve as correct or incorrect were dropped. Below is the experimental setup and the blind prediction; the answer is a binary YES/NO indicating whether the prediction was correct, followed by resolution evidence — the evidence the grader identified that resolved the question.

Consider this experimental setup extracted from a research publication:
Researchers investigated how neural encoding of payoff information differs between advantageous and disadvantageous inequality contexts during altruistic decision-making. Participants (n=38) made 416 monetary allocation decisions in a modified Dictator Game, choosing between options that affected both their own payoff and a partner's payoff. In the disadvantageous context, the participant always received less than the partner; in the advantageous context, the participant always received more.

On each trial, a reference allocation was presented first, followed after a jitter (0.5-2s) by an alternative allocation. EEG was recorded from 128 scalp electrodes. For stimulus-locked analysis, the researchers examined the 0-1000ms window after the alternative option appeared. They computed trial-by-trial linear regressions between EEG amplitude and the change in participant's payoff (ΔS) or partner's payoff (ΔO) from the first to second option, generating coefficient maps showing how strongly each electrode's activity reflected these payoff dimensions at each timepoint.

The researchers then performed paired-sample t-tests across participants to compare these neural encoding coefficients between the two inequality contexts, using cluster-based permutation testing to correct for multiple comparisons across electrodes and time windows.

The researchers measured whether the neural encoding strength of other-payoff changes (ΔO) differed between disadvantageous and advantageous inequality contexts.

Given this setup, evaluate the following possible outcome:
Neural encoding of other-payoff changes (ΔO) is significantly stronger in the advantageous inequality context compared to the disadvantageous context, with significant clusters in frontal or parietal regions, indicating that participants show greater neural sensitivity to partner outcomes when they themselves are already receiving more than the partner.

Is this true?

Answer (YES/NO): NO